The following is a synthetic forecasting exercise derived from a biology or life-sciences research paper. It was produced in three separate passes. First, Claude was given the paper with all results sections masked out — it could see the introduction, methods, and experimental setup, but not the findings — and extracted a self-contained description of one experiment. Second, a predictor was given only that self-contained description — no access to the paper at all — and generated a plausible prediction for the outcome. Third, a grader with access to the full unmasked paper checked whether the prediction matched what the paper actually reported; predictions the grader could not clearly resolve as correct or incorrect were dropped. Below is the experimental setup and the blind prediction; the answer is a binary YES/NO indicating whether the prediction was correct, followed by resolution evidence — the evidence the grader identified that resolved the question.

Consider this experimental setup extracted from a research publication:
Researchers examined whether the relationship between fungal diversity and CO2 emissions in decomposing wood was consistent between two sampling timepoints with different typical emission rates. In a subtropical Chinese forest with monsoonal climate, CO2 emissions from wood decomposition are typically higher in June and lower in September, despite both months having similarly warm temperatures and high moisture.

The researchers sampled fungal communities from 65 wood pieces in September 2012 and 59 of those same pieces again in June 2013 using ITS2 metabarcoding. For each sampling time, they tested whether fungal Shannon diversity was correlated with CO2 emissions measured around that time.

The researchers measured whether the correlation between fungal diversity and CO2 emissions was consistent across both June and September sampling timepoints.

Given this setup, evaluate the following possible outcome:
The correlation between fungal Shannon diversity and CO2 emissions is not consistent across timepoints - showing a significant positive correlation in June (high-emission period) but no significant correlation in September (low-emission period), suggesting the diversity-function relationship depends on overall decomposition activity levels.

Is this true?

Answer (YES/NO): NO